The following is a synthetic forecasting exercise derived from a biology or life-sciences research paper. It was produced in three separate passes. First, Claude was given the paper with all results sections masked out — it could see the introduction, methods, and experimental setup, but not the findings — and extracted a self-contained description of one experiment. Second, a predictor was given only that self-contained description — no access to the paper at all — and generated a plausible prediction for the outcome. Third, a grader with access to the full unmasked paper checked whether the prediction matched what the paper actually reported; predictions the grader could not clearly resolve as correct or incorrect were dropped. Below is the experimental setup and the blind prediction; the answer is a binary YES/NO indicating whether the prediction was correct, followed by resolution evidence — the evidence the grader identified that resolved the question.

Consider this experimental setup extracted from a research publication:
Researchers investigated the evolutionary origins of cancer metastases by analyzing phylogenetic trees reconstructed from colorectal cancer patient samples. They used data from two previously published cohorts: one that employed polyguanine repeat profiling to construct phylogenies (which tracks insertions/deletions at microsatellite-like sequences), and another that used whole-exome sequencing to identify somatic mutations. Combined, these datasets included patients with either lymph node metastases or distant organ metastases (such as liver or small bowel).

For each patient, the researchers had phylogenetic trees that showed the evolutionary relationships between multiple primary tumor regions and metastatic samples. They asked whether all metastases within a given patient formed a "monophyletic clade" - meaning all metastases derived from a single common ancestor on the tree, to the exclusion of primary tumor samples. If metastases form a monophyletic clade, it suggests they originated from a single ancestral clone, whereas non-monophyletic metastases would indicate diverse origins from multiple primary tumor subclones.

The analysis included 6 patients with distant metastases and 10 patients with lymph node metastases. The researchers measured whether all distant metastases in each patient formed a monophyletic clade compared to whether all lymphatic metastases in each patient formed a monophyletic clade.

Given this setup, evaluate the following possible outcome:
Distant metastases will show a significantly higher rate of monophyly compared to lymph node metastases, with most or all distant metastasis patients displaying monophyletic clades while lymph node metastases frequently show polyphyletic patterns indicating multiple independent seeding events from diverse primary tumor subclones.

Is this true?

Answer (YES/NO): YES